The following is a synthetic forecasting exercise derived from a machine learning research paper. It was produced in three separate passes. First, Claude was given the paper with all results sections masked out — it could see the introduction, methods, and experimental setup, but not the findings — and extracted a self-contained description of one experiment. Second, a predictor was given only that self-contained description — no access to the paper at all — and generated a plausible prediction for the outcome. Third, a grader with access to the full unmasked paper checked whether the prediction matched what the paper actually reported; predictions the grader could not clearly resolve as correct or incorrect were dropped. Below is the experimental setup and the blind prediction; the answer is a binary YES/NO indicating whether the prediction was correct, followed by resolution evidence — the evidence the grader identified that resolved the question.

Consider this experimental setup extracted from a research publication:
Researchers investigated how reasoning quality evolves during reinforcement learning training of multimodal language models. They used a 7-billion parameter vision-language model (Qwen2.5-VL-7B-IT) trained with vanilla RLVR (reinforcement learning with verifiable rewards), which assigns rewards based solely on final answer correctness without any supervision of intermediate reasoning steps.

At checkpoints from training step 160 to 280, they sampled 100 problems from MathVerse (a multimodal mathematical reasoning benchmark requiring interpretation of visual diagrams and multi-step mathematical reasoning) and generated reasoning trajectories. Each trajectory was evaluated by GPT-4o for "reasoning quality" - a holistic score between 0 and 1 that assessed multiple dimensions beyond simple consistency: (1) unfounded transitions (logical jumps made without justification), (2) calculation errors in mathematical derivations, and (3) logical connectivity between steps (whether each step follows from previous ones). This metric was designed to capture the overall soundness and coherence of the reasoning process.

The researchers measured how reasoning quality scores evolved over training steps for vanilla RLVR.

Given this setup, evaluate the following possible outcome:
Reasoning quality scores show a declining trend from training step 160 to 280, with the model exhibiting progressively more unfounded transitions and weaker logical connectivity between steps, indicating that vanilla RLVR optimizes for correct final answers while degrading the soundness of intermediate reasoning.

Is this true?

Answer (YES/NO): NO